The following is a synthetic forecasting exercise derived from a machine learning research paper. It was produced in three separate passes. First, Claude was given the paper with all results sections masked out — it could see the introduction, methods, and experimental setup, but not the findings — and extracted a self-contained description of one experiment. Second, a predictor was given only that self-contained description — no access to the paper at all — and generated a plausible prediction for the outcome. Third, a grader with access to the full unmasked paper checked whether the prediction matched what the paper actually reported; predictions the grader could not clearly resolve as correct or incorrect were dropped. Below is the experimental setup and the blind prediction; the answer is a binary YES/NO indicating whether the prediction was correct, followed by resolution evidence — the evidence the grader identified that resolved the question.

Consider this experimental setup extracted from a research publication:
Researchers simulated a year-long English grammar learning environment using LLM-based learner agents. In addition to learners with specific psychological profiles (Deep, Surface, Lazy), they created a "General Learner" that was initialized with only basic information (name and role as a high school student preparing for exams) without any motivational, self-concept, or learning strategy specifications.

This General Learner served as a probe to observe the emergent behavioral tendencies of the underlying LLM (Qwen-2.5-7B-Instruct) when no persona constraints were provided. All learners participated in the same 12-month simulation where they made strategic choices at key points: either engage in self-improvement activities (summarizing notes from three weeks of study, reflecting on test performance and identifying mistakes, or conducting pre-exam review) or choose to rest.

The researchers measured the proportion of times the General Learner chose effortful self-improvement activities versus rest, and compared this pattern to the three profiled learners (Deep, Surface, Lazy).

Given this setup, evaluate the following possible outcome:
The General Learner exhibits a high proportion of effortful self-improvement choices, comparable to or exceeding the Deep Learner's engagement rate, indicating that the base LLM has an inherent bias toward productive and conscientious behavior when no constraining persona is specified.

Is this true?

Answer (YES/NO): YES